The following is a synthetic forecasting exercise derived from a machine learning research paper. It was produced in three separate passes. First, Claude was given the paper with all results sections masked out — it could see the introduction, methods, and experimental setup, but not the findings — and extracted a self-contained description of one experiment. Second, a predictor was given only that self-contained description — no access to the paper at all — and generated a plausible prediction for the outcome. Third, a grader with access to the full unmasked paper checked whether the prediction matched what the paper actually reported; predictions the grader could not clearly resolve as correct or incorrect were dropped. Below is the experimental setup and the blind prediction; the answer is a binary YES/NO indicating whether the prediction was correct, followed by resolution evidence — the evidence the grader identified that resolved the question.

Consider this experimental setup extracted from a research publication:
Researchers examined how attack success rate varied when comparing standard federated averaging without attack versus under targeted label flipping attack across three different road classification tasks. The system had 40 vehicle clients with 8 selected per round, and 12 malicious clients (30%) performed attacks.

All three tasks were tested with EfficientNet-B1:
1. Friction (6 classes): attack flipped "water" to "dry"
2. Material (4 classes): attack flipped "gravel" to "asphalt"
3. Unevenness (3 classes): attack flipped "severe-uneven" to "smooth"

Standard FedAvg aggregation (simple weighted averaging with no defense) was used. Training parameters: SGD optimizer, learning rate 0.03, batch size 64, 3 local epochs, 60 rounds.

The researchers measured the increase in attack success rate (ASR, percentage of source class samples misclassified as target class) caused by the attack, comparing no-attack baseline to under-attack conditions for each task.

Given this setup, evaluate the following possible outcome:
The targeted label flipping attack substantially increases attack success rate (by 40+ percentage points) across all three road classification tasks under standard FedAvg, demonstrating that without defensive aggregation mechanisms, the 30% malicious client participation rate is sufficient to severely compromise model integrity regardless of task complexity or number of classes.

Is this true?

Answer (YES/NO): NO